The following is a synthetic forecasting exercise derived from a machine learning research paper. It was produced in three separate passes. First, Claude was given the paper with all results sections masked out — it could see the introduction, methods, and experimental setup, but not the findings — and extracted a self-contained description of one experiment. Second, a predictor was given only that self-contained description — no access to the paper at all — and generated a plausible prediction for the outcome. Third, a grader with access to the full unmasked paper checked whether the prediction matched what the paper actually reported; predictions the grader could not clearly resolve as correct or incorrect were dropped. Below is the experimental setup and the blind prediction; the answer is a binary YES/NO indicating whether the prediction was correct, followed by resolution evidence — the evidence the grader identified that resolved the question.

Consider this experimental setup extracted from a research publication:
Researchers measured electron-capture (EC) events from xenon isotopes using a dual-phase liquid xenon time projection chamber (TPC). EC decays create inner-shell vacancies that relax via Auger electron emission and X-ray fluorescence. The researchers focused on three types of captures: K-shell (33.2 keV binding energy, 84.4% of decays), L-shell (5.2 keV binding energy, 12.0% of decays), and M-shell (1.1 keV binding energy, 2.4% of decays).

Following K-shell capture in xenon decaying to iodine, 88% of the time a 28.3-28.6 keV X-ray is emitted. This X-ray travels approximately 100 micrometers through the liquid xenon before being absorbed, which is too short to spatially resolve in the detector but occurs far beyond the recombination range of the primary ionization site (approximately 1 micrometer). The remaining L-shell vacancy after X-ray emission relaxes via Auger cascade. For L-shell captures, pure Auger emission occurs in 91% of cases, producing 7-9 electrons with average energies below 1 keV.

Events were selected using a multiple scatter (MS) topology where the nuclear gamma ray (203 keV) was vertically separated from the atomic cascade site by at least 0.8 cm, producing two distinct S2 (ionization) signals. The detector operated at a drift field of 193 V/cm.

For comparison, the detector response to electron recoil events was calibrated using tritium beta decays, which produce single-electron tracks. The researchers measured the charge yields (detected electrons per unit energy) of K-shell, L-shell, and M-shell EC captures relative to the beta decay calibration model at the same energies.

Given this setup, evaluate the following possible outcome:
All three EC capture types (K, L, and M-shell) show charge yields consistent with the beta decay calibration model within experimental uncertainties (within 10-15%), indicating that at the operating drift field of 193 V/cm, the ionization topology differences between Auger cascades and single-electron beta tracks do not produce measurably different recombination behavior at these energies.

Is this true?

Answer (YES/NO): NO